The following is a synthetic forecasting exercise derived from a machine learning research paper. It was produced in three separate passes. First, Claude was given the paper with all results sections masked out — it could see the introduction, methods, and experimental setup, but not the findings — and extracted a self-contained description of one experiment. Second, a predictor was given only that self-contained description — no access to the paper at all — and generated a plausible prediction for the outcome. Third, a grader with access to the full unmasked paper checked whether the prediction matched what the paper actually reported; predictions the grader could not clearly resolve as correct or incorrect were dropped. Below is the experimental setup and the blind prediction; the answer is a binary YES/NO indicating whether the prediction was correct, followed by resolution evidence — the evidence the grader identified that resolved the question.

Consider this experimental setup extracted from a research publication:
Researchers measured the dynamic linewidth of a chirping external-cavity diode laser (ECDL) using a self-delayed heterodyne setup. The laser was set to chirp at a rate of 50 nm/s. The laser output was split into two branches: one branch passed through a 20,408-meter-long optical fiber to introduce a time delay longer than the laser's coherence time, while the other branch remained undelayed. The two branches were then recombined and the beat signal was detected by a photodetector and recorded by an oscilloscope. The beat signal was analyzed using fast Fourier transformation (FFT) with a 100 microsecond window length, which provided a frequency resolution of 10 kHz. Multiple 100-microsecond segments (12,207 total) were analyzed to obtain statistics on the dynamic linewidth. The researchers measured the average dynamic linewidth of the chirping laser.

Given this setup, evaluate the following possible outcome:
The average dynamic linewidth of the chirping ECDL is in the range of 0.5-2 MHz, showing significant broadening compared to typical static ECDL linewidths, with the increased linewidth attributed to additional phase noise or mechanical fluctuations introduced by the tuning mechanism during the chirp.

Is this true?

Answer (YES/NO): NO